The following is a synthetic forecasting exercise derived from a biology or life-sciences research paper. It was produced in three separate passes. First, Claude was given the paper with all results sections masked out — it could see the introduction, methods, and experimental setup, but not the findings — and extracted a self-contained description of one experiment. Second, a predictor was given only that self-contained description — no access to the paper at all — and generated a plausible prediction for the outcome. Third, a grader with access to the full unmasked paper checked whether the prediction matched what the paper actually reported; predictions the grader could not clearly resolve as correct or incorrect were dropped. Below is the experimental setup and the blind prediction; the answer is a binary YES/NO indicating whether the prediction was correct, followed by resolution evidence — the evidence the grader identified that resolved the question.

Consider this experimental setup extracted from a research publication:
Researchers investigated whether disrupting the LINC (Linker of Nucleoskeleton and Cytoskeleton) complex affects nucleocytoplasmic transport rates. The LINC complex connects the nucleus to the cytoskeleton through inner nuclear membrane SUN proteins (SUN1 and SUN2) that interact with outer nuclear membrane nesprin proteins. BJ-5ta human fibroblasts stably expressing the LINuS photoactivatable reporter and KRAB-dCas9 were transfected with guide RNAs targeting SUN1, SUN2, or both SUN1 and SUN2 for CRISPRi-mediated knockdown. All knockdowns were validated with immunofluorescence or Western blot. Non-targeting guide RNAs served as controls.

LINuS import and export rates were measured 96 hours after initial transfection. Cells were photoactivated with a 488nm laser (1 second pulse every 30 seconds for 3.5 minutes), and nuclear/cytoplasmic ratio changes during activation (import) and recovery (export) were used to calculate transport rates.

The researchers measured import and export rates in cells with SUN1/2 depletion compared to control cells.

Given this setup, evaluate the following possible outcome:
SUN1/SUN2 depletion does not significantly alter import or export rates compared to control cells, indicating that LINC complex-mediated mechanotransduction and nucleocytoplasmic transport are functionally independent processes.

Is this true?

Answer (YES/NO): NO